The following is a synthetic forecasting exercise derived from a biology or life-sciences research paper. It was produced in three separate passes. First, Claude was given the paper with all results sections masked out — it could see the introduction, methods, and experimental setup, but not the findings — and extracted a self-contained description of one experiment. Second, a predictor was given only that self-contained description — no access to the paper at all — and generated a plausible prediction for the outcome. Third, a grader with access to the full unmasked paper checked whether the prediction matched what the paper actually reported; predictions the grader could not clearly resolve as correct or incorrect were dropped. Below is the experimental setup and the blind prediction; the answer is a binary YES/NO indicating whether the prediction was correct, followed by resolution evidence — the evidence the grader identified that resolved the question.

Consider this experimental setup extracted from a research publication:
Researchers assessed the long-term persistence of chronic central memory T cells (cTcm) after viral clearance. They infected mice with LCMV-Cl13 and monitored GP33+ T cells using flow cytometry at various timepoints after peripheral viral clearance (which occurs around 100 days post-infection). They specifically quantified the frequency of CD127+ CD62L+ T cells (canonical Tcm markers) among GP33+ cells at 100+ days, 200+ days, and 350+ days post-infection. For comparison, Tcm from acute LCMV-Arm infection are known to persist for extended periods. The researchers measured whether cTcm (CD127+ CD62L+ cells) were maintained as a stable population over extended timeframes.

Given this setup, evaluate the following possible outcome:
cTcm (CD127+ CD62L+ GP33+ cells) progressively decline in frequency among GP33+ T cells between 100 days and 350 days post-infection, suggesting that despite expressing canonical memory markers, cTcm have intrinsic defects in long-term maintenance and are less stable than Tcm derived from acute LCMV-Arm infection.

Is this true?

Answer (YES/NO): NO